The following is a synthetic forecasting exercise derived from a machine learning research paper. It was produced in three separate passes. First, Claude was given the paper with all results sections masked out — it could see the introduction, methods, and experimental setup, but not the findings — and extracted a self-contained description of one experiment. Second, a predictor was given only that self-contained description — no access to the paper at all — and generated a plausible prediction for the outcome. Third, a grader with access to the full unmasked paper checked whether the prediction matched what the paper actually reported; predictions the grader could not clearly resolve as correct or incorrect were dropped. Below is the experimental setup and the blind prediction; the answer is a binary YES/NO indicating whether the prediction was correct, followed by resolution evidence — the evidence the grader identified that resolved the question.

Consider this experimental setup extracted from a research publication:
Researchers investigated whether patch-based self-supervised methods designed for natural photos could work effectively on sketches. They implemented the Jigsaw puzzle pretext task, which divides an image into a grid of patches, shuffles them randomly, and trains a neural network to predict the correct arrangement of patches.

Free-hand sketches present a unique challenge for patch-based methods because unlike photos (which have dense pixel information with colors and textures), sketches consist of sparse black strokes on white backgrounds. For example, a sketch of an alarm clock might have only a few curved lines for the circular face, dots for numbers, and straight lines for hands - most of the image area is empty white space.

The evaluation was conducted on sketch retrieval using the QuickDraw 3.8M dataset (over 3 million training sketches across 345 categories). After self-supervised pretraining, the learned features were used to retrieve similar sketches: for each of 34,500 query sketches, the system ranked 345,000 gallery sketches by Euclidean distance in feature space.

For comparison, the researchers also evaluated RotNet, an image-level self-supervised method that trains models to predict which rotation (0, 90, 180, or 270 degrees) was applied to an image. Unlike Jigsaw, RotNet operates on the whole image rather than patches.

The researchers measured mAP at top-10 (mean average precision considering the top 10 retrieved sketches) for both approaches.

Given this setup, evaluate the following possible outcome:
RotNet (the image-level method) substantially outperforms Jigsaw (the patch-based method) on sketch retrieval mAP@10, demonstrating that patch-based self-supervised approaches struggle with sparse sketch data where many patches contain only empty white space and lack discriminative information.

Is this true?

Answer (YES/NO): YES